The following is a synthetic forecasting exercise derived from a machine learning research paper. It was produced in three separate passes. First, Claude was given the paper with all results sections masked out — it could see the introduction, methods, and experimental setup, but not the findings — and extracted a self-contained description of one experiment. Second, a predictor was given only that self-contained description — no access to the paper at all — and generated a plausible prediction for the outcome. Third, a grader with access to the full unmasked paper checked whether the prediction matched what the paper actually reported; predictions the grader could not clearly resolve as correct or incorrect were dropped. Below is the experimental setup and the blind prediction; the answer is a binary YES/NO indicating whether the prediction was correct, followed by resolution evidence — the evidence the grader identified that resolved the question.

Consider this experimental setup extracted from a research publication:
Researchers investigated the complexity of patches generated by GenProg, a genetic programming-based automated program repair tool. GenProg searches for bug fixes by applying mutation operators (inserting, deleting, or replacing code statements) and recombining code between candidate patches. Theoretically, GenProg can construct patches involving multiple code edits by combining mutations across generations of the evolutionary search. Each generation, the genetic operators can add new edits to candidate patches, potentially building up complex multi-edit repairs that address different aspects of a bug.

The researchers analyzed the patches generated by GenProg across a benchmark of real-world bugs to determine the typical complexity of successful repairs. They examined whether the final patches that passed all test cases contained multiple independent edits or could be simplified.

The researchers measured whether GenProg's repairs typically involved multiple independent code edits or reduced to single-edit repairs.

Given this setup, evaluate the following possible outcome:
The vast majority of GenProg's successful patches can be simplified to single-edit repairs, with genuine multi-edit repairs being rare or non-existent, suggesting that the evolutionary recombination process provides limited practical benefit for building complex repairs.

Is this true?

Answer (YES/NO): YES